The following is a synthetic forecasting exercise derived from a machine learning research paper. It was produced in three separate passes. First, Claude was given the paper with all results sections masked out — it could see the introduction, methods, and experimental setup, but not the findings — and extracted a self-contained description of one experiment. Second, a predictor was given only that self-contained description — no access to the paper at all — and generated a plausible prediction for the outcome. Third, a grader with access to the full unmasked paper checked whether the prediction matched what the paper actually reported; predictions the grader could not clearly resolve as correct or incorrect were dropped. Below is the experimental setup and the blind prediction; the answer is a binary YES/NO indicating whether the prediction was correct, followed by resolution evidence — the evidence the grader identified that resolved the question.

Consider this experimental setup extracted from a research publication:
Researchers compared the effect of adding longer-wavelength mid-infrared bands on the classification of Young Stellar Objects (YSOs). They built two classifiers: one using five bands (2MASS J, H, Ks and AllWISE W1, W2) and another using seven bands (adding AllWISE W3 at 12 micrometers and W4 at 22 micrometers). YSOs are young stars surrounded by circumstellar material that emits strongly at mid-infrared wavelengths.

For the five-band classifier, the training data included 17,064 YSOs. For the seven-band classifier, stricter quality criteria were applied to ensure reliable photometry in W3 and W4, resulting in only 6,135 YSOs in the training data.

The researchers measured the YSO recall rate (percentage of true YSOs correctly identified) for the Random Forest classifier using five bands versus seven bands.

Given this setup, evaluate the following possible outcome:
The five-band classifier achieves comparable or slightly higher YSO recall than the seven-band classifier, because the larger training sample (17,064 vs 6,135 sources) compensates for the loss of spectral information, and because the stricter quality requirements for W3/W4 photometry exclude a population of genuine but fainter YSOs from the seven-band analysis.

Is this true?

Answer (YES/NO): NO